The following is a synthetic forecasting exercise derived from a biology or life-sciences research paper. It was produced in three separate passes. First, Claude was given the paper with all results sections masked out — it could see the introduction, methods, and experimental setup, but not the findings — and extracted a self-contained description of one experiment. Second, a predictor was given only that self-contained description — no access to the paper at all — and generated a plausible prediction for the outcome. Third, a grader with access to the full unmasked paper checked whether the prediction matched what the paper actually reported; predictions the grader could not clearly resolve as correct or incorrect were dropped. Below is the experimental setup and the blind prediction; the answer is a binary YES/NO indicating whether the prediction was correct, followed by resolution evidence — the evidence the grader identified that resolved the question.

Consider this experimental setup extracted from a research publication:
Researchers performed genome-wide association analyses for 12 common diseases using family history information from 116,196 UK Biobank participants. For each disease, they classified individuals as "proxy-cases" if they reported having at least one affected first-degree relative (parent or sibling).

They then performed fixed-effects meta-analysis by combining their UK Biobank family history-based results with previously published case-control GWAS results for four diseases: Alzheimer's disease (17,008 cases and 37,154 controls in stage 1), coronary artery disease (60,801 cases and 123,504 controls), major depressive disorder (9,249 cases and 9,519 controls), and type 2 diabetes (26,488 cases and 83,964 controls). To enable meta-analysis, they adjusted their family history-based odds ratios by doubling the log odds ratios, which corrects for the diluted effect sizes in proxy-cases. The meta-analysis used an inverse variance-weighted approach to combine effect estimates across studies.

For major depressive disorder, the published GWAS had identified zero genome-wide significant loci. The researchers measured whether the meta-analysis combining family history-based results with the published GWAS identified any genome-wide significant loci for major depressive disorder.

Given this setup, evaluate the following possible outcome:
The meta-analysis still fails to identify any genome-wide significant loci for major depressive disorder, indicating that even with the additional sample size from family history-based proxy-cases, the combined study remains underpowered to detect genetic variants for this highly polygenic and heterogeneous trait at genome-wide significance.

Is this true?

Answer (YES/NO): YES